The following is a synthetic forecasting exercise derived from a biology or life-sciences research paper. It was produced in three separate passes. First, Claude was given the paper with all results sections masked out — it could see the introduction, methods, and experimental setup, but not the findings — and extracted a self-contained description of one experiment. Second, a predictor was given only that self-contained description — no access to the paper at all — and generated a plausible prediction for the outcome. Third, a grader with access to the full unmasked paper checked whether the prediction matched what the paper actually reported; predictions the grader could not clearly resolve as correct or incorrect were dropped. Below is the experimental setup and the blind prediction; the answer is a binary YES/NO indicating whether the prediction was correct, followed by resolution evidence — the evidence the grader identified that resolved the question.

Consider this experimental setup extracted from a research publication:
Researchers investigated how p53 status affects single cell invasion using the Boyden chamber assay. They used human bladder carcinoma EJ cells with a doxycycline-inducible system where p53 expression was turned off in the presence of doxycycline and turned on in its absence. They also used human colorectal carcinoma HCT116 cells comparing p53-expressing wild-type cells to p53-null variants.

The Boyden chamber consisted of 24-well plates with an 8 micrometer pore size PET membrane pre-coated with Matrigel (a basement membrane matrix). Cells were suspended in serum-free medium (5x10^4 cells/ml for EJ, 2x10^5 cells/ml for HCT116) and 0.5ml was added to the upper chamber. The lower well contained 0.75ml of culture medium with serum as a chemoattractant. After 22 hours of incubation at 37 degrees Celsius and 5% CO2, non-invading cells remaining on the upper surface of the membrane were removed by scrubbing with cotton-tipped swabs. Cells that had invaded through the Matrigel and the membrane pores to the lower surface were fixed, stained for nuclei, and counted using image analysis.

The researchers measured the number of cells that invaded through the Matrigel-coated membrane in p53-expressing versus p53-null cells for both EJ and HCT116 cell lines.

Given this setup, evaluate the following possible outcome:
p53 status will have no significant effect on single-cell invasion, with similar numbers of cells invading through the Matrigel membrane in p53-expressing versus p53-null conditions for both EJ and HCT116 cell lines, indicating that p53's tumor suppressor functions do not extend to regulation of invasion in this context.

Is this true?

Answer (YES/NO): NO